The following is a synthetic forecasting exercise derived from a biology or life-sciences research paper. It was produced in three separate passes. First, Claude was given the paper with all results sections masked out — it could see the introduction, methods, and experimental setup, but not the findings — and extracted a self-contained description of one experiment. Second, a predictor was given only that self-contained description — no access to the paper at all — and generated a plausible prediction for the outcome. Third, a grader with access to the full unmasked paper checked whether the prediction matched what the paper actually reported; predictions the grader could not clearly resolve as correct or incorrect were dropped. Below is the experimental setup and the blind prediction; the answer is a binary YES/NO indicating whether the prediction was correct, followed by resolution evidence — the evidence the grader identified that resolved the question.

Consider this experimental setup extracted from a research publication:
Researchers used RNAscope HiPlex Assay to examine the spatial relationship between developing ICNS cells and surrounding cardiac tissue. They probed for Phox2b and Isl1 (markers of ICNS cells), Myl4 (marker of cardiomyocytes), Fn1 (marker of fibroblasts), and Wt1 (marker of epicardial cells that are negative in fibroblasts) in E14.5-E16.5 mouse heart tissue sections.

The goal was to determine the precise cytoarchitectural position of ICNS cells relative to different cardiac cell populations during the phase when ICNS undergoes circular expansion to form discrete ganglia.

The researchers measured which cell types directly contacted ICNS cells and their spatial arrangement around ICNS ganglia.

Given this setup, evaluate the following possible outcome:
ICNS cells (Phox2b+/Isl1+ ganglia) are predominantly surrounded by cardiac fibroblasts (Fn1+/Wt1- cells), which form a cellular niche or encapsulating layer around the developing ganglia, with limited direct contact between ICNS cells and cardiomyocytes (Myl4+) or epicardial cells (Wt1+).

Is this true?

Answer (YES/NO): NO